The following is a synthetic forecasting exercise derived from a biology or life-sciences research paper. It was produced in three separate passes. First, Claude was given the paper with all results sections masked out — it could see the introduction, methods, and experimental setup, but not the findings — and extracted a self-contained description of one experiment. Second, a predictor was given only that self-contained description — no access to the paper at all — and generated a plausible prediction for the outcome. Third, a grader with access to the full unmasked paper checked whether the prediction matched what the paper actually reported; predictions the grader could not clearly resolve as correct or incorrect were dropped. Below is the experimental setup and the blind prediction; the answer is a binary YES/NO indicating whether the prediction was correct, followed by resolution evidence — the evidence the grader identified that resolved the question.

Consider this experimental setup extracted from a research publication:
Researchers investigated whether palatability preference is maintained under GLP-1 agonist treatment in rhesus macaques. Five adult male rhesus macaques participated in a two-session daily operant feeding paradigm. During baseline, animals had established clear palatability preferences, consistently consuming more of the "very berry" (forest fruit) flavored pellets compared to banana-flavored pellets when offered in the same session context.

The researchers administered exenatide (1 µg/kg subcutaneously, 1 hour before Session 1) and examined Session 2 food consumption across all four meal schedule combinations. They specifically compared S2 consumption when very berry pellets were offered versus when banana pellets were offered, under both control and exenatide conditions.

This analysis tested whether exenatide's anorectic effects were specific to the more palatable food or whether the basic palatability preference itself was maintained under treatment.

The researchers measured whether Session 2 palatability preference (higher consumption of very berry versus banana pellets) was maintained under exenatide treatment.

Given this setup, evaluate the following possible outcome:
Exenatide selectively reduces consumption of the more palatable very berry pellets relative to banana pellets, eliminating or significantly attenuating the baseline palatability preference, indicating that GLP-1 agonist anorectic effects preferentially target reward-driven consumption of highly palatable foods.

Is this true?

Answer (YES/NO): NO